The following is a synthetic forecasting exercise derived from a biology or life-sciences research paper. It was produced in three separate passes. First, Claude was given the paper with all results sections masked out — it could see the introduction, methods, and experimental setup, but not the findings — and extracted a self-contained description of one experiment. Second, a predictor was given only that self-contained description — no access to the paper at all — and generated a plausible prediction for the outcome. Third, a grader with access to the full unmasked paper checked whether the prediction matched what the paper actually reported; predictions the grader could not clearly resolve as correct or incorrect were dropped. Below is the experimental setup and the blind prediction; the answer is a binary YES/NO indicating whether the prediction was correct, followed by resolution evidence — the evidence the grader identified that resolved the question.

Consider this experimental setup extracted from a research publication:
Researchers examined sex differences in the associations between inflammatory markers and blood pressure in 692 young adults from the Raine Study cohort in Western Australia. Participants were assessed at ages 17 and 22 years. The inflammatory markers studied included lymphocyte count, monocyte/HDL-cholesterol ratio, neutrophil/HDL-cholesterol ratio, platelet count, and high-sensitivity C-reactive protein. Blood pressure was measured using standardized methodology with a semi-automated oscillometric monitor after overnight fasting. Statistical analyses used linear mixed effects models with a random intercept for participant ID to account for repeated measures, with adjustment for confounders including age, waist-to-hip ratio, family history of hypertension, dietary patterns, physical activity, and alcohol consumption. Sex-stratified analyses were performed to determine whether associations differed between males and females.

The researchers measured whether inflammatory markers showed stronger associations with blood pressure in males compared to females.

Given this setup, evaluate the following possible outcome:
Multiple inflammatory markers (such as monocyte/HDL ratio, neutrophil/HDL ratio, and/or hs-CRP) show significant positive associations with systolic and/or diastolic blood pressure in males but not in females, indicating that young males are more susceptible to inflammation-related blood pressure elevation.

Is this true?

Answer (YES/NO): NO